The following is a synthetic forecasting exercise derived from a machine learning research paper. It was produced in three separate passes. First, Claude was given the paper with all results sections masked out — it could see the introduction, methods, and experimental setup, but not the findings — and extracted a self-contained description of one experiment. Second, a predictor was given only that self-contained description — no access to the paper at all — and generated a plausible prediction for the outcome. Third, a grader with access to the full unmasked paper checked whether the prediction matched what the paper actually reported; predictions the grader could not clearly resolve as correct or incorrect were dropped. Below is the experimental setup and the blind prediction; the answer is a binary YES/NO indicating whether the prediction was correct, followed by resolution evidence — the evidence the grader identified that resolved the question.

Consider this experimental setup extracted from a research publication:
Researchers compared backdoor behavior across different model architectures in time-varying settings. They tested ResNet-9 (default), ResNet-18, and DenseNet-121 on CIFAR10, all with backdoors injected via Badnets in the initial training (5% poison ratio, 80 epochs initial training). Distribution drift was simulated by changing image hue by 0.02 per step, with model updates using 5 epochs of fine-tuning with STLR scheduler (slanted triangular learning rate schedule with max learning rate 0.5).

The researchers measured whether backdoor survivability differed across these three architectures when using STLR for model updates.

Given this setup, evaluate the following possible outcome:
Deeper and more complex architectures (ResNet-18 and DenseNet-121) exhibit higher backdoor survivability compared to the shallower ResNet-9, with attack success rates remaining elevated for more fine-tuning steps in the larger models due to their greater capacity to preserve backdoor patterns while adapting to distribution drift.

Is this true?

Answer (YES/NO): NO